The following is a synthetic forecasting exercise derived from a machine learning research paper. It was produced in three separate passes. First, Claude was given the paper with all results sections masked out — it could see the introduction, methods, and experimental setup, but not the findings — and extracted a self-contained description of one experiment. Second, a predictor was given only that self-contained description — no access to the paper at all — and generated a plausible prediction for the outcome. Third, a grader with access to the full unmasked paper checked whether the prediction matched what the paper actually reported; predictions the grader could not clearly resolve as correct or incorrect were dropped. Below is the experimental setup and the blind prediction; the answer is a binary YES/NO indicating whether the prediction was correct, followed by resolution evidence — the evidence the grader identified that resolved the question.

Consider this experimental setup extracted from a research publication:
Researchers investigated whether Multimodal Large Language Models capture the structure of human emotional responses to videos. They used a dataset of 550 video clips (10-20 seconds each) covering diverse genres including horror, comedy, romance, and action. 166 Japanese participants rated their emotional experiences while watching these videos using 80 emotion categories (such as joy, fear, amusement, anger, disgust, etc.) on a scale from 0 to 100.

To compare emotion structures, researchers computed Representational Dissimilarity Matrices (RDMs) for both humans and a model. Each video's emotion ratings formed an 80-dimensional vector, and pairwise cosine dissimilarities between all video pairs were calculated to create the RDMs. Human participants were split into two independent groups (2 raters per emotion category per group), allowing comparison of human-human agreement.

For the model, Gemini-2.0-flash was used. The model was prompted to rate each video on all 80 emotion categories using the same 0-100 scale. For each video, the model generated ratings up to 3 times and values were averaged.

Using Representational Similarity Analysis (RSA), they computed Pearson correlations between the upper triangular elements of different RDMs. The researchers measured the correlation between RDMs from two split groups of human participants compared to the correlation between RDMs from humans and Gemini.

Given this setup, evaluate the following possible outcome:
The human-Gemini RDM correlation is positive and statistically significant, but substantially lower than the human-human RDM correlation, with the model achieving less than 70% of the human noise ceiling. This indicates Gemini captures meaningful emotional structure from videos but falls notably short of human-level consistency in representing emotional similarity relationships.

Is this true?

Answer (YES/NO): YES